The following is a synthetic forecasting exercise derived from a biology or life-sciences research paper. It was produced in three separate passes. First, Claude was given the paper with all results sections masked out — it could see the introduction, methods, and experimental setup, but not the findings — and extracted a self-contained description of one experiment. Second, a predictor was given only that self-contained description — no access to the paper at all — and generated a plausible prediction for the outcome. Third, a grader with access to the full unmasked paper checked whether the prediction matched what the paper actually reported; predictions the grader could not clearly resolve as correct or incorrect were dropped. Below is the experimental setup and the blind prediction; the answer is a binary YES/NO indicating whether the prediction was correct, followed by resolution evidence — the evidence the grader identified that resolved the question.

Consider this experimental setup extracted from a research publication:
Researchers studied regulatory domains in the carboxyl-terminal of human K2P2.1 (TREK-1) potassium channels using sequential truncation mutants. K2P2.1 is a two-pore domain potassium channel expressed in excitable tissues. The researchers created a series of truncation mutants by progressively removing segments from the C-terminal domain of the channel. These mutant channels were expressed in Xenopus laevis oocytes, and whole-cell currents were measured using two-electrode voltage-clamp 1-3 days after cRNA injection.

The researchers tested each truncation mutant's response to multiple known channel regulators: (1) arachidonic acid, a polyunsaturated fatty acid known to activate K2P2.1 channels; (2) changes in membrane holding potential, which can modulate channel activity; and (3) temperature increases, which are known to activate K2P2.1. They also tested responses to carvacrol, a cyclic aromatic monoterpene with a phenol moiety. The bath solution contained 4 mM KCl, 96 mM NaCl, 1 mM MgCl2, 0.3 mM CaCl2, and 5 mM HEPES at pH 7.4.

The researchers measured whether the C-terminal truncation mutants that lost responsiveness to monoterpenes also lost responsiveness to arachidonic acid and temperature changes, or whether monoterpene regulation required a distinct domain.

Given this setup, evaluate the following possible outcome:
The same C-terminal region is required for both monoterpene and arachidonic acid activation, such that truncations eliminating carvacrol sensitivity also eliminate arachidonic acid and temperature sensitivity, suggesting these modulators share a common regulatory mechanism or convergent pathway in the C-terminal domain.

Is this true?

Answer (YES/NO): NO